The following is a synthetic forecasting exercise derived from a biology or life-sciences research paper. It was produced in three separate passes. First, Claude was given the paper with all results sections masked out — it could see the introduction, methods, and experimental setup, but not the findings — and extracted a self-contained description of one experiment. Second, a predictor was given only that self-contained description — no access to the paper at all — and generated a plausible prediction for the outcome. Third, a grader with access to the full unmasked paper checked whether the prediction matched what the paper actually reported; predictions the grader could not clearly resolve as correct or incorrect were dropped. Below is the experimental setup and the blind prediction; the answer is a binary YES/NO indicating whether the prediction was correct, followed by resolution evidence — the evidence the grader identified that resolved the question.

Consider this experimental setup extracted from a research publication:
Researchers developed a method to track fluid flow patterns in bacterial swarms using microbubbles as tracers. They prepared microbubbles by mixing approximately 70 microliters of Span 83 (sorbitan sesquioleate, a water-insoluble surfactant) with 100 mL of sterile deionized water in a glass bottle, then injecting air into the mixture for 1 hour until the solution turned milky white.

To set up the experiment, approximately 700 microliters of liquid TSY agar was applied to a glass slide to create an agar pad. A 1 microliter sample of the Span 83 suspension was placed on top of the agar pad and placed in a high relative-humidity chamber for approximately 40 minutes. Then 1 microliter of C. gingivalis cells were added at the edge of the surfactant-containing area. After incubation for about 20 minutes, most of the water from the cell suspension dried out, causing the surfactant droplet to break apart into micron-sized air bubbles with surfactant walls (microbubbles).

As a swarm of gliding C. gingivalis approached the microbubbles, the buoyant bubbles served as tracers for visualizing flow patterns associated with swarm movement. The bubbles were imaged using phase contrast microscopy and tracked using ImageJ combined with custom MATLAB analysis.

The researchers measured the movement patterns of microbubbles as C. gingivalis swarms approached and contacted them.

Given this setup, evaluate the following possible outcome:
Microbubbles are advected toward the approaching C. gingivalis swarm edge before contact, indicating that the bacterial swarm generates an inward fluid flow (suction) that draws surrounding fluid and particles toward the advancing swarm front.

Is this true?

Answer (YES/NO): NO